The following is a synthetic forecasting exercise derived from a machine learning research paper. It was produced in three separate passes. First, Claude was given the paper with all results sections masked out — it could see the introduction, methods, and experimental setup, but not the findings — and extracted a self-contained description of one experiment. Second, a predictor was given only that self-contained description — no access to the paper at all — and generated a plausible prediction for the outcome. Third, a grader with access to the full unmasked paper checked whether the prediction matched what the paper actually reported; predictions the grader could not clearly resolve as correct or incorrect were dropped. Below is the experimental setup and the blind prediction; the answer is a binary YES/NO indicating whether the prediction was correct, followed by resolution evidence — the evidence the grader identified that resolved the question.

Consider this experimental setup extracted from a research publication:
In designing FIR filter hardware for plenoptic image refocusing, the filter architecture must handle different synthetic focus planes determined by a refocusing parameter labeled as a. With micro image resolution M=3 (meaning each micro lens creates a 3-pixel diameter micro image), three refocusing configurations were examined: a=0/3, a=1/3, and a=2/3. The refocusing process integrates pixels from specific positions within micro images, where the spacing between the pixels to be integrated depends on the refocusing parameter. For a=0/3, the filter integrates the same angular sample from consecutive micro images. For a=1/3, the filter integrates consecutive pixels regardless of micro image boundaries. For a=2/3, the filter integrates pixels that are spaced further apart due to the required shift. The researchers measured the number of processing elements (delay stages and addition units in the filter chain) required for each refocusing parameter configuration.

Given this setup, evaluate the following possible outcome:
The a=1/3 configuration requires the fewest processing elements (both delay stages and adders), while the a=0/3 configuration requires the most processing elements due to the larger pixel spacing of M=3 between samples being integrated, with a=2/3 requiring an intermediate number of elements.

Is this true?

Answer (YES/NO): NO